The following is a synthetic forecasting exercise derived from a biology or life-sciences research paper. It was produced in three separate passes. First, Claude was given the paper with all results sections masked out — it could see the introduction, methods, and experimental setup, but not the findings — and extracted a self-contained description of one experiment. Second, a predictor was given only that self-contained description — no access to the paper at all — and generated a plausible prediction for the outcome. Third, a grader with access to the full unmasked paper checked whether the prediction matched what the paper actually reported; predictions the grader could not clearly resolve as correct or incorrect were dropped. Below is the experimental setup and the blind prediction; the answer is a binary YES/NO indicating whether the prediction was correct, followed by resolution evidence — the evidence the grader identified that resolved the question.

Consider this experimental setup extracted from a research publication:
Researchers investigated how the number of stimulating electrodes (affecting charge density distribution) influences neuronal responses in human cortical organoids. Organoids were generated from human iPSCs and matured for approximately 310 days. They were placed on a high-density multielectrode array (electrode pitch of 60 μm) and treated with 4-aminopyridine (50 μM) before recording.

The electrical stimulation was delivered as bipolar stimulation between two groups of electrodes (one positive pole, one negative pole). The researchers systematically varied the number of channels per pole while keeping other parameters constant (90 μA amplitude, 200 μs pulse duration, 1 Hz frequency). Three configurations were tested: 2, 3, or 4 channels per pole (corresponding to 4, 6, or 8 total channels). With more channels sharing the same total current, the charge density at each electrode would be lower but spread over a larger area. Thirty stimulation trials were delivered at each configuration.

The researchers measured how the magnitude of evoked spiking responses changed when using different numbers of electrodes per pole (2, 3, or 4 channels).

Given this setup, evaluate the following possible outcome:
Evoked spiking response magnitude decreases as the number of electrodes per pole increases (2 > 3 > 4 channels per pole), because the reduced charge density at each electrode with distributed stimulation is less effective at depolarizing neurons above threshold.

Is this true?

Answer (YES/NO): NO